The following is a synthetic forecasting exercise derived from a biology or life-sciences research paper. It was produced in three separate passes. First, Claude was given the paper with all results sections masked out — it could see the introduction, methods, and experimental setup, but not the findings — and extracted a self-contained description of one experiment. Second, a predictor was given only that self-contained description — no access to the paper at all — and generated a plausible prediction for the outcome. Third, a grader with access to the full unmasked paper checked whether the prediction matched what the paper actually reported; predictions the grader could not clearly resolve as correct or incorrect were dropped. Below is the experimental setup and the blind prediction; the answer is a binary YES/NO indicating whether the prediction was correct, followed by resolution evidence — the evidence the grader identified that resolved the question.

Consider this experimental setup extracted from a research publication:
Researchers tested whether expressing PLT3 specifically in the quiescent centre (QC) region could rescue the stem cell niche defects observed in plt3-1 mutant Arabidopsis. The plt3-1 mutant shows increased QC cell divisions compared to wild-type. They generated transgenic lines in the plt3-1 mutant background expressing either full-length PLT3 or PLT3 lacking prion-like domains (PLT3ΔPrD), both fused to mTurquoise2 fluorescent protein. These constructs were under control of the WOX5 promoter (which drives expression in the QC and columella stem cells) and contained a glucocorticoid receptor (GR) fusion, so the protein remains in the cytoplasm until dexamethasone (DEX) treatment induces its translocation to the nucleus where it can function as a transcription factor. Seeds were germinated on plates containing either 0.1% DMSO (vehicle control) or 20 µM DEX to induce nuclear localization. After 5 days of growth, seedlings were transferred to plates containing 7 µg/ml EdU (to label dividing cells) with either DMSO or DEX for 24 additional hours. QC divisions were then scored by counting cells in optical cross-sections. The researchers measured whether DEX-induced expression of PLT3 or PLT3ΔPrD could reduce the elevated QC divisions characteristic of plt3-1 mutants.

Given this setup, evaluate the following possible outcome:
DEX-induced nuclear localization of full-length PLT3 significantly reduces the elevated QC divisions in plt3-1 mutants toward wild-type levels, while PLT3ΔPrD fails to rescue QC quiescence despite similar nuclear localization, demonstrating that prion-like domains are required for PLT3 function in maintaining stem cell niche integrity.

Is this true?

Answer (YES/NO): NO